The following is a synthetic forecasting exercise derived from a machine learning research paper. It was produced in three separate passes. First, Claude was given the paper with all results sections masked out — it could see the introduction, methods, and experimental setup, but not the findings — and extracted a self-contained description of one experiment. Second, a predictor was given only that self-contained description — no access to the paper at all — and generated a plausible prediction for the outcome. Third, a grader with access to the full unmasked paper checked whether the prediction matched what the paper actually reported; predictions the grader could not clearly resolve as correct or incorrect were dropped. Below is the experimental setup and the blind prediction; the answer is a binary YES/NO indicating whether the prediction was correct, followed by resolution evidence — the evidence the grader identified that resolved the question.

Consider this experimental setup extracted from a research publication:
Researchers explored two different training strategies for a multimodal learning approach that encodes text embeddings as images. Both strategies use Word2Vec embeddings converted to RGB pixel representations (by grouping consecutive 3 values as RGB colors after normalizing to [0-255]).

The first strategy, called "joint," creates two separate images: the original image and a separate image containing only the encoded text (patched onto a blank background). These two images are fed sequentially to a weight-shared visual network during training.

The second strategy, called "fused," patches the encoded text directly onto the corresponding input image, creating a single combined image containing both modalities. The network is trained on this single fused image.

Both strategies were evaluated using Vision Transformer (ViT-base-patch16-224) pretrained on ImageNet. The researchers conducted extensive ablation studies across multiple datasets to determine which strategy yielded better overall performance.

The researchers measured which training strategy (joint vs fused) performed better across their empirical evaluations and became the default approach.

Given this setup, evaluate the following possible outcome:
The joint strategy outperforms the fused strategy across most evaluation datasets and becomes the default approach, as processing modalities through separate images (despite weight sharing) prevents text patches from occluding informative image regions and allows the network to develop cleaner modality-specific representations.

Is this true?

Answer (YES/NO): YES